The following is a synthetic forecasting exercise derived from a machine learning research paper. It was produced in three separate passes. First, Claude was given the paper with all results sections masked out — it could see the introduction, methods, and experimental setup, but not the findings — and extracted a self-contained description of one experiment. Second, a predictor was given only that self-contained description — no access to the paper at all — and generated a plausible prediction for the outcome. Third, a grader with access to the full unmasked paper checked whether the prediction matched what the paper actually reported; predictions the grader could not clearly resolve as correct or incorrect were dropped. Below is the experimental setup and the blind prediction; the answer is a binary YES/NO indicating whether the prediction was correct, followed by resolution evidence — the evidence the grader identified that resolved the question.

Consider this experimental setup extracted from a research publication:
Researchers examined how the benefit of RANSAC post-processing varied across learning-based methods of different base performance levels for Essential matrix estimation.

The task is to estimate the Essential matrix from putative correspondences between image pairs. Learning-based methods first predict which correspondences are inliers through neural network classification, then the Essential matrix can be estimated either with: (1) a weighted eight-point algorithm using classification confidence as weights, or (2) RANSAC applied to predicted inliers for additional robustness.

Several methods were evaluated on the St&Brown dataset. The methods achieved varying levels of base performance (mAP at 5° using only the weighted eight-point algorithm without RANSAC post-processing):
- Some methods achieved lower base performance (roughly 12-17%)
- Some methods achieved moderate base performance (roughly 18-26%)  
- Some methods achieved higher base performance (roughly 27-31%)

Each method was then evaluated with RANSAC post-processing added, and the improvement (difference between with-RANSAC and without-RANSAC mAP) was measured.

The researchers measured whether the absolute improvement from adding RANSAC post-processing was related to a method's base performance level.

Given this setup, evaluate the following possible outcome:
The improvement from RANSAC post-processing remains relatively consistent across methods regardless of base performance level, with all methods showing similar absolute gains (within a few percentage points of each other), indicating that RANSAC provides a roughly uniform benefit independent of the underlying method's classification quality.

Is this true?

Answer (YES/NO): NO